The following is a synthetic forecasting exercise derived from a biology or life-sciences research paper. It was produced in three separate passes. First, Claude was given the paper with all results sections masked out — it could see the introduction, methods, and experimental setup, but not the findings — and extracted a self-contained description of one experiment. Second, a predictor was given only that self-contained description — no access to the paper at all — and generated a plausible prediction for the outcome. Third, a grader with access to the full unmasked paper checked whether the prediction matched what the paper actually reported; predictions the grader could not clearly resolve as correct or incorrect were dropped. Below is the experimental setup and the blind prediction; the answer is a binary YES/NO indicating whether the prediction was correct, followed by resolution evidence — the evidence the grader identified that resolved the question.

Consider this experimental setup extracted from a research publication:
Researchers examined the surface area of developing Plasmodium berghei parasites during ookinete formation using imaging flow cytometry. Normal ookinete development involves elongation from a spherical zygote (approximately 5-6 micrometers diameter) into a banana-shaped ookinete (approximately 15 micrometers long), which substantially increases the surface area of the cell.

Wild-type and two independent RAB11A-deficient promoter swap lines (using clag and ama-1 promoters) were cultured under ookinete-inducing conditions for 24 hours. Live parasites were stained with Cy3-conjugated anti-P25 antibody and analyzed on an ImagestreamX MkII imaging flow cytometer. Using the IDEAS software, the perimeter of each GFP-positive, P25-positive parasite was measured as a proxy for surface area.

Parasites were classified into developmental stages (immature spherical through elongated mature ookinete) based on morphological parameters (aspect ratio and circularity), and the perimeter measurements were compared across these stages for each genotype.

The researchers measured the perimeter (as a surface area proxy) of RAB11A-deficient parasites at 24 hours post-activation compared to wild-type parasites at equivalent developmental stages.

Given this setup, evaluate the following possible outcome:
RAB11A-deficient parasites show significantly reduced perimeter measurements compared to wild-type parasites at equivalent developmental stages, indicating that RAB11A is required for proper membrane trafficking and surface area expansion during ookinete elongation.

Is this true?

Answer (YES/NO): NO